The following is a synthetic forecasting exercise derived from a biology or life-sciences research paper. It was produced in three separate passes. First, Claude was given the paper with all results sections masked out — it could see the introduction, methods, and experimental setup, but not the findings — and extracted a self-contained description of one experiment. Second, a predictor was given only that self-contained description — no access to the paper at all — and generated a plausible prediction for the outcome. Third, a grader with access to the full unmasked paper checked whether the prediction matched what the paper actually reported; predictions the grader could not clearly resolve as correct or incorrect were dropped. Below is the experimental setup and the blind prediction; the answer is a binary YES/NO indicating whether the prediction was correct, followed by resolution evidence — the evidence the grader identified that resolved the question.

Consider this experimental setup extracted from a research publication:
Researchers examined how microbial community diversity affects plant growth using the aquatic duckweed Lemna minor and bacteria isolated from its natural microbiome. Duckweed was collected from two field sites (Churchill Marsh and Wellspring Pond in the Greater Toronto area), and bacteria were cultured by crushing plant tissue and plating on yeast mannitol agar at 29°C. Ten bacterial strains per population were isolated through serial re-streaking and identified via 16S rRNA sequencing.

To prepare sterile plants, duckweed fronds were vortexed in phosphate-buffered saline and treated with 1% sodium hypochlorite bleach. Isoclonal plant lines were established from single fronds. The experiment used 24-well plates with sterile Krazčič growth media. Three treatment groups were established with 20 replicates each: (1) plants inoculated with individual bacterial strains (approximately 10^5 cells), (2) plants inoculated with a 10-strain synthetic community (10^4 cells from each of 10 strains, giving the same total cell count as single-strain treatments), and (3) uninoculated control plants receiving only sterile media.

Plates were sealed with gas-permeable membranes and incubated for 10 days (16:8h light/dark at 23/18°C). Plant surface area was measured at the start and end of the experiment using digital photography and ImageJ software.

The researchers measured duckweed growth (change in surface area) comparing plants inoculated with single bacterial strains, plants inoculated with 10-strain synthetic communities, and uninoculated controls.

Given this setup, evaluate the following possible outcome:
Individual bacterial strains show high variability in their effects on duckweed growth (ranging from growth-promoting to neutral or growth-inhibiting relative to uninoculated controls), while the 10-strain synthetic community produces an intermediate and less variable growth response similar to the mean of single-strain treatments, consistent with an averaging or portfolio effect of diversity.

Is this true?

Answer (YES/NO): NO